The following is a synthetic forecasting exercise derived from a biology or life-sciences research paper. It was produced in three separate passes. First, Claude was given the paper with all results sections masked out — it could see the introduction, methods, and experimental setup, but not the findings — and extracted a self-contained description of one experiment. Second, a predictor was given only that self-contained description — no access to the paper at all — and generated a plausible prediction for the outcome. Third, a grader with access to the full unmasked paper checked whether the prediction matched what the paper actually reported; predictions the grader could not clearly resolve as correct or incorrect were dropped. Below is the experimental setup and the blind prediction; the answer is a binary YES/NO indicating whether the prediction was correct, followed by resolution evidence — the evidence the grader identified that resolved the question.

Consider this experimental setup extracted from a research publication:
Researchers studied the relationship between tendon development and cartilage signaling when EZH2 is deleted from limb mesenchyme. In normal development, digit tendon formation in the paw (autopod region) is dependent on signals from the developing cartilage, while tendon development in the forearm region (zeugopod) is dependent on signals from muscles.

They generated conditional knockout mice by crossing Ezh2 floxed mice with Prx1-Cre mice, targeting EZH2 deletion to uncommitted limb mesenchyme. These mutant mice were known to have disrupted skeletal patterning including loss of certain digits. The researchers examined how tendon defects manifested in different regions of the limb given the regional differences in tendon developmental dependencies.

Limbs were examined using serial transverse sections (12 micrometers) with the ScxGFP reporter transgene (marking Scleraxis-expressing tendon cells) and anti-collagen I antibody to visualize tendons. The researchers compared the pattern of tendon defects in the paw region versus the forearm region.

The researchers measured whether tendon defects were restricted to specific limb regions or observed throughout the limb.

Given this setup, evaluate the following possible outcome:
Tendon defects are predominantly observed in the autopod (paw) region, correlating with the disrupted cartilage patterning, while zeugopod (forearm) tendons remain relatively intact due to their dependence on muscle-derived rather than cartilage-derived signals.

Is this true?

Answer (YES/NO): NO